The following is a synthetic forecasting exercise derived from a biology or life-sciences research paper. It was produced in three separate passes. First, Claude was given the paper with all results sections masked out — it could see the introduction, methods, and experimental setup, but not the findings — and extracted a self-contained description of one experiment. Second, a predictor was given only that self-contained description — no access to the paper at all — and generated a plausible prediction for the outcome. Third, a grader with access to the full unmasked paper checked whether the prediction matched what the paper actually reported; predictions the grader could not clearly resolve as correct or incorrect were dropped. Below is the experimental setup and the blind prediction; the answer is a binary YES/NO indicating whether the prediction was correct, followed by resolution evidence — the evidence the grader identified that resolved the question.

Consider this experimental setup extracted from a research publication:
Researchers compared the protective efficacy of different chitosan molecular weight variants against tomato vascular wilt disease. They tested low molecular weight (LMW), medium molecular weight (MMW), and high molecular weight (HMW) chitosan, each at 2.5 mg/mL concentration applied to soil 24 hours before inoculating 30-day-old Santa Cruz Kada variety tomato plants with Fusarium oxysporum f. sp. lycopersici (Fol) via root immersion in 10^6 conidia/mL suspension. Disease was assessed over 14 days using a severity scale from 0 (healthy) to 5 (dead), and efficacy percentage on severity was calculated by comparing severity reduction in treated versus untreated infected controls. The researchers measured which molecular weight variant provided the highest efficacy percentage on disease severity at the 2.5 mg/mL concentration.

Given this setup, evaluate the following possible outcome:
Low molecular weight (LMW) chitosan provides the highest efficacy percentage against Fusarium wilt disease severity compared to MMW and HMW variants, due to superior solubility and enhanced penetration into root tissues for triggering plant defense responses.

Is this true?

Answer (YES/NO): YES